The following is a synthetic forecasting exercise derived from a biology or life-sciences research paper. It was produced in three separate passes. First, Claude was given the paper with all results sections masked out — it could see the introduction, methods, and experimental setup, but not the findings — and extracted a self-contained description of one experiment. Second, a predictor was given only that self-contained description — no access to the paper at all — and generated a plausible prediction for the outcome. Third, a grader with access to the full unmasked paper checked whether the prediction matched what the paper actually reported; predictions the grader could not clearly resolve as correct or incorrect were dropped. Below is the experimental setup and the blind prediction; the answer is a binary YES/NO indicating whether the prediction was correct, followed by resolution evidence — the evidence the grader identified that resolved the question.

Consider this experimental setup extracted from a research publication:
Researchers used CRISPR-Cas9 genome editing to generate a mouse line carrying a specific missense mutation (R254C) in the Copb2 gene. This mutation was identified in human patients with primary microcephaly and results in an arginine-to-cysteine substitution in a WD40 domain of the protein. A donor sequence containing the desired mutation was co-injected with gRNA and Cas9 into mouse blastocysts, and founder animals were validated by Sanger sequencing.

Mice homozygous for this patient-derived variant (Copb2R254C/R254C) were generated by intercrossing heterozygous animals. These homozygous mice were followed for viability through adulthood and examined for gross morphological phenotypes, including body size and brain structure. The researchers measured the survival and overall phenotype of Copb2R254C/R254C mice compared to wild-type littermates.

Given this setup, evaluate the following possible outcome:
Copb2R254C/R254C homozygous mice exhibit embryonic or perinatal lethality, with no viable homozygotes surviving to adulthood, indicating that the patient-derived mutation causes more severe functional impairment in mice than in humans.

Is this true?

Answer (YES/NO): NO